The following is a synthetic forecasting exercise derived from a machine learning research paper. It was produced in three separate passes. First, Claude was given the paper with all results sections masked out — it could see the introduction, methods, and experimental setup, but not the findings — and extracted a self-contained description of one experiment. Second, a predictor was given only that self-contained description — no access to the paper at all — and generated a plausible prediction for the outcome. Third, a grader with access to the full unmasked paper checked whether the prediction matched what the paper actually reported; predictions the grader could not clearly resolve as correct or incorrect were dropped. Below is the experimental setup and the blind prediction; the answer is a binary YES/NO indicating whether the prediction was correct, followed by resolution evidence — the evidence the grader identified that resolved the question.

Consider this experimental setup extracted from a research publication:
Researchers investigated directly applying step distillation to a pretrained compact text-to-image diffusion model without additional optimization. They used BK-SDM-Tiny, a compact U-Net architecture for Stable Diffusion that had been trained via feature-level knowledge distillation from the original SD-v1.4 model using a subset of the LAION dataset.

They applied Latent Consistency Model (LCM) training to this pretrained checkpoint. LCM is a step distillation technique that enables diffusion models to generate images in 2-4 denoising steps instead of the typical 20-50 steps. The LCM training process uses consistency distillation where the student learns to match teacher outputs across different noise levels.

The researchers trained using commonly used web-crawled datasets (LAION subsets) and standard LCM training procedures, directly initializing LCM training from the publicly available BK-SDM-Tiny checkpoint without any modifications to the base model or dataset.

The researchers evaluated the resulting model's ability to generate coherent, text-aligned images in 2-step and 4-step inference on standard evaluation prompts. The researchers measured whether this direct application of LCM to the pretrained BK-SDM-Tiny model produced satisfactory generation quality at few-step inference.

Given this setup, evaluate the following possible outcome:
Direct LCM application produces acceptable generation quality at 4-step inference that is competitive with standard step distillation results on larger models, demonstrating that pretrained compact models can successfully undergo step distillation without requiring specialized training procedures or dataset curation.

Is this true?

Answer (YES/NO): NO